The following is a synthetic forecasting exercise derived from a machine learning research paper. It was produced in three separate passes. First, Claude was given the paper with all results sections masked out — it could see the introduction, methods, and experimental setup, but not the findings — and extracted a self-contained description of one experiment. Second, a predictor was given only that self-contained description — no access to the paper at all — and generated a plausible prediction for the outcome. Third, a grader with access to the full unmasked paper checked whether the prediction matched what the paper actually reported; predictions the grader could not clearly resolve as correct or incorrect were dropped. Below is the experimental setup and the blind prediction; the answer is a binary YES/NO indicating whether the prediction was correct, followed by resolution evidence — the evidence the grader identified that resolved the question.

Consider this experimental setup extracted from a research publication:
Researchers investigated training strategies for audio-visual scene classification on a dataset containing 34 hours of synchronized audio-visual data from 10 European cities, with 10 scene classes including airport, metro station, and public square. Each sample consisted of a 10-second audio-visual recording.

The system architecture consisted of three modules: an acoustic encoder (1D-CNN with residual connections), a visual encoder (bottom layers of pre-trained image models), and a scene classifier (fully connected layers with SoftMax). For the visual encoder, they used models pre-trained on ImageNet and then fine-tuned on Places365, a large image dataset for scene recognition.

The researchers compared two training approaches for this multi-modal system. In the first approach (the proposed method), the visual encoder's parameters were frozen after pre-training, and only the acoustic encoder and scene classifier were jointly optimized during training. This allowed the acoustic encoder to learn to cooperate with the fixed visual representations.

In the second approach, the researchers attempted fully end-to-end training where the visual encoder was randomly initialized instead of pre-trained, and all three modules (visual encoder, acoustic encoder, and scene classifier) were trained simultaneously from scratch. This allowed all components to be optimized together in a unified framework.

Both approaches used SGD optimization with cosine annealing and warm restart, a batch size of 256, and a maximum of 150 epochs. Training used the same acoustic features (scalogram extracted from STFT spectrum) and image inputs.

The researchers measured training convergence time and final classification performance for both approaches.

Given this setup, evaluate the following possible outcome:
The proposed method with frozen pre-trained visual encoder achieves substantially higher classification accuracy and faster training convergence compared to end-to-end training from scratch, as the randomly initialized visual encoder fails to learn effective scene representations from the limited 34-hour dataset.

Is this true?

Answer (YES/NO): YES